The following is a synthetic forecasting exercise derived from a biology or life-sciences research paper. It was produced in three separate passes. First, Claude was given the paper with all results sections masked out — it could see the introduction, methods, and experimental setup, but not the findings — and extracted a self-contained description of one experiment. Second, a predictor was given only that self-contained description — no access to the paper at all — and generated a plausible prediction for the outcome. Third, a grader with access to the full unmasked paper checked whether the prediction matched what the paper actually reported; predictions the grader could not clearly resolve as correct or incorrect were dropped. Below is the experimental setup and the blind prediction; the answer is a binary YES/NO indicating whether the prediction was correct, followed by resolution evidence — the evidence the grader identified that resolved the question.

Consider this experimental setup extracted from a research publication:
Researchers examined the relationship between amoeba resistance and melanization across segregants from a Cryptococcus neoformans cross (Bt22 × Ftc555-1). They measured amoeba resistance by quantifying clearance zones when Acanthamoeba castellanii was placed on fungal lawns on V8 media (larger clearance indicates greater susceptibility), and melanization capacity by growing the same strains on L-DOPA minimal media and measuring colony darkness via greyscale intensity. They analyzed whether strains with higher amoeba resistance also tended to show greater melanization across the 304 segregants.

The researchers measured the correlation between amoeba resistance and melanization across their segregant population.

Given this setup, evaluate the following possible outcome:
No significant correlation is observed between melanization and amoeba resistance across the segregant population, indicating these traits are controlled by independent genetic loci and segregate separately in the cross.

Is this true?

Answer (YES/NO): NO